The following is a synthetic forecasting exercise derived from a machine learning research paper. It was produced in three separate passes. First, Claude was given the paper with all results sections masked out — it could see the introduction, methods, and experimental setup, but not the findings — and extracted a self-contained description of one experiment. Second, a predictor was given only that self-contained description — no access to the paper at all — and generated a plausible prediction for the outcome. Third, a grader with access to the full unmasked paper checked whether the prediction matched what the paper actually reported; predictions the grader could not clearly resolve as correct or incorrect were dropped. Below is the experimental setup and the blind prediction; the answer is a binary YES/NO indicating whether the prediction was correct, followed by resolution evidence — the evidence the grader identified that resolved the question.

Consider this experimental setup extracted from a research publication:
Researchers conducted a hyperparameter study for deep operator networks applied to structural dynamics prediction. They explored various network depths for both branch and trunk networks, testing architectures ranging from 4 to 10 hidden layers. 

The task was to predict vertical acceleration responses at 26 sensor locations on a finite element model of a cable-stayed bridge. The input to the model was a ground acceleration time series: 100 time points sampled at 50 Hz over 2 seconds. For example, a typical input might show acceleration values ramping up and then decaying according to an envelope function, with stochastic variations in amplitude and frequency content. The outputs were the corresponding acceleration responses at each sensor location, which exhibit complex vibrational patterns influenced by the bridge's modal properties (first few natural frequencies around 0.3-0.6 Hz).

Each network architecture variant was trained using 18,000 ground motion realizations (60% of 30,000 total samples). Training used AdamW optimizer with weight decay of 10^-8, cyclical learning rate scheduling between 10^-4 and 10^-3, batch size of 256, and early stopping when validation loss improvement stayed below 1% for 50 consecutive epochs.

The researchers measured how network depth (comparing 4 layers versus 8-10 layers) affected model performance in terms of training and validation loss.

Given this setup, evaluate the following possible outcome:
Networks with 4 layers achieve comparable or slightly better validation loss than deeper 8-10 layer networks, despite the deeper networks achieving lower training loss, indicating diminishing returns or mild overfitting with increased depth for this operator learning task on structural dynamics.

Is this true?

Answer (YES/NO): NO